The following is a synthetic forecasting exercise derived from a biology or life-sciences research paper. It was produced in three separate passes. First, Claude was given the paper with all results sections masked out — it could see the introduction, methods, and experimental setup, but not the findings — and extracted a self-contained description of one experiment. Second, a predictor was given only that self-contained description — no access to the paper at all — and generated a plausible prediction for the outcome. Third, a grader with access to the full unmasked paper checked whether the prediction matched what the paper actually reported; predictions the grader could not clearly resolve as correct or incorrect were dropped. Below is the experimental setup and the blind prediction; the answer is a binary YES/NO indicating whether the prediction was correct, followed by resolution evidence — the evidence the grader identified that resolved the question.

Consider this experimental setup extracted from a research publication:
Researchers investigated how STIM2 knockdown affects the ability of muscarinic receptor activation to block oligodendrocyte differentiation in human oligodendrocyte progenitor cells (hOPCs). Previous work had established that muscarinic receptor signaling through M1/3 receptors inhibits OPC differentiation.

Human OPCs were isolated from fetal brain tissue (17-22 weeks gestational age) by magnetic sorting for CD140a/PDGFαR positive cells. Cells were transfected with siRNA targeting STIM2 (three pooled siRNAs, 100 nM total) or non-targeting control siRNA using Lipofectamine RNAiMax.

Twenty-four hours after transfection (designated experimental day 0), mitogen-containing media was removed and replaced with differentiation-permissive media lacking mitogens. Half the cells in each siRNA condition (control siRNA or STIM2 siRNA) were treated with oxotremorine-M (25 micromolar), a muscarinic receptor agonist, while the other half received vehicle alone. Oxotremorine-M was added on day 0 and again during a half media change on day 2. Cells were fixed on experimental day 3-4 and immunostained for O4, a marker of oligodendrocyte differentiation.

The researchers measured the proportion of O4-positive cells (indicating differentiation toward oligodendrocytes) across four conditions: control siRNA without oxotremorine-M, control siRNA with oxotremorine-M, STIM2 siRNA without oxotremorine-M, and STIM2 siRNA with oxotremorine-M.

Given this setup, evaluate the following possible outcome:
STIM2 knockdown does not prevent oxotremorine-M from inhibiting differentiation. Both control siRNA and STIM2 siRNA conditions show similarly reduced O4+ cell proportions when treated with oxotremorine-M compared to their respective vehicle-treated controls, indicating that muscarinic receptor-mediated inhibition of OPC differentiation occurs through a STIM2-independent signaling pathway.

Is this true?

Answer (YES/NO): NO